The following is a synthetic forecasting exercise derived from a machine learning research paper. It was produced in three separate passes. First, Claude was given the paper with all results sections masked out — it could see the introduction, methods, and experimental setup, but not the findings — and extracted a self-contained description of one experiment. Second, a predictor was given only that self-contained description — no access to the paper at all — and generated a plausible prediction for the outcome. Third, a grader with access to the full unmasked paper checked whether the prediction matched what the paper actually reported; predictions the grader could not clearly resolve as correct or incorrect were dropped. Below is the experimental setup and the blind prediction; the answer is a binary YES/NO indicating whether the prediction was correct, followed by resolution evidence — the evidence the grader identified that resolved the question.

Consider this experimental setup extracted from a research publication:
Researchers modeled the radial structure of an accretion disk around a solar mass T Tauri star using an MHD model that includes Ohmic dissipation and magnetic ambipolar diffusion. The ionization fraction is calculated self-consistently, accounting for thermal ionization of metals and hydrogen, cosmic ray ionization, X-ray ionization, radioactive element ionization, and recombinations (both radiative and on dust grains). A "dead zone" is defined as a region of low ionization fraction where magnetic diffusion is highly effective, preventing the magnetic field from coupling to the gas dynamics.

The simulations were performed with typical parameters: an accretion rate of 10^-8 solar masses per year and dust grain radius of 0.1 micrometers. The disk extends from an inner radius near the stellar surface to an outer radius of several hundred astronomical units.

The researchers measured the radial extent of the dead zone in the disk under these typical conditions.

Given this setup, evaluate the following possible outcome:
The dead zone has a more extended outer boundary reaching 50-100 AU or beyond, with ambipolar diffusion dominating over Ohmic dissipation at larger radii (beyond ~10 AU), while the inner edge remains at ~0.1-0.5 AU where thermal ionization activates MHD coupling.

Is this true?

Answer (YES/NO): NO